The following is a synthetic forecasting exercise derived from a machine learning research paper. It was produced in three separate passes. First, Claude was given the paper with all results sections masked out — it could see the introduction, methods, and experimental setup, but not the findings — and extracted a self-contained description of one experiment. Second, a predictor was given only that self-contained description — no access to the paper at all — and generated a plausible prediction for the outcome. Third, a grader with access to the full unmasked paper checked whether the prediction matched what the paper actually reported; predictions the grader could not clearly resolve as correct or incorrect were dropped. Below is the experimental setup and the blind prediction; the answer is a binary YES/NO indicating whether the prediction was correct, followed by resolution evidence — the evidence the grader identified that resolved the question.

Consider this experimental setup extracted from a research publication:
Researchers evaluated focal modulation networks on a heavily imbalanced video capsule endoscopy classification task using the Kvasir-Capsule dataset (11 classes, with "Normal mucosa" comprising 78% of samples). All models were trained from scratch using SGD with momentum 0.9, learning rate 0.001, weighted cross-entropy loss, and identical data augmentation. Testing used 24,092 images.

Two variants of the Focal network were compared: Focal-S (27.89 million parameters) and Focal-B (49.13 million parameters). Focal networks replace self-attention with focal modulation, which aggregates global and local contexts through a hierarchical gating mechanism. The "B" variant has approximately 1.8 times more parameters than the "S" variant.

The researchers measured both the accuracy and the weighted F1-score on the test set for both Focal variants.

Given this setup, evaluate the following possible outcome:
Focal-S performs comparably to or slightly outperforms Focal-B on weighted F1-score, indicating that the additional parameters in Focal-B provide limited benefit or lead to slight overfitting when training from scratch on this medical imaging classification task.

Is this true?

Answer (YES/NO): NO